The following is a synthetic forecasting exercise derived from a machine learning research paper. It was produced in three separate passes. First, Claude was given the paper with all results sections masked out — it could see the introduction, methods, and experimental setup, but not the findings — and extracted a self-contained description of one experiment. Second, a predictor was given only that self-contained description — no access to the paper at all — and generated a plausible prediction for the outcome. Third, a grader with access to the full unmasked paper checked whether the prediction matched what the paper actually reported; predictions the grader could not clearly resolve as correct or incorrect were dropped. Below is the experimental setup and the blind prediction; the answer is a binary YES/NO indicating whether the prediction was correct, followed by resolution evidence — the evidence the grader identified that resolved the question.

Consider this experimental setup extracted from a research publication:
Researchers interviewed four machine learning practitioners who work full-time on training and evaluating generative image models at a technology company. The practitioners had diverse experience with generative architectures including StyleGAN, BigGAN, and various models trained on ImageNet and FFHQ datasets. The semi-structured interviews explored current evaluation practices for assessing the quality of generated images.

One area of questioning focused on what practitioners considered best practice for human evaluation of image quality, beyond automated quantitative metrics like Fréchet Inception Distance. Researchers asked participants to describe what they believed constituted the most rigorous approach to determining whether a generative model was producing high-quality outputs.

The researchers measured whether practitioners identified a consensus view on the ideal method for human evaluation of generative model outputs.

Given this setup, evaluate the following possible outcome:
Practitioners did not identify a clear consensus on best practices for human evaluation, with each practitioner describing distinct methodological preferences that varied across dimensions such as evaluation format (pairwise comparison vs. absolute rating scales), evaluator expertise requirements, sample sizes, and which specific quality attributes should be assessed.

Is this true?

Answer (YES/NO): NO